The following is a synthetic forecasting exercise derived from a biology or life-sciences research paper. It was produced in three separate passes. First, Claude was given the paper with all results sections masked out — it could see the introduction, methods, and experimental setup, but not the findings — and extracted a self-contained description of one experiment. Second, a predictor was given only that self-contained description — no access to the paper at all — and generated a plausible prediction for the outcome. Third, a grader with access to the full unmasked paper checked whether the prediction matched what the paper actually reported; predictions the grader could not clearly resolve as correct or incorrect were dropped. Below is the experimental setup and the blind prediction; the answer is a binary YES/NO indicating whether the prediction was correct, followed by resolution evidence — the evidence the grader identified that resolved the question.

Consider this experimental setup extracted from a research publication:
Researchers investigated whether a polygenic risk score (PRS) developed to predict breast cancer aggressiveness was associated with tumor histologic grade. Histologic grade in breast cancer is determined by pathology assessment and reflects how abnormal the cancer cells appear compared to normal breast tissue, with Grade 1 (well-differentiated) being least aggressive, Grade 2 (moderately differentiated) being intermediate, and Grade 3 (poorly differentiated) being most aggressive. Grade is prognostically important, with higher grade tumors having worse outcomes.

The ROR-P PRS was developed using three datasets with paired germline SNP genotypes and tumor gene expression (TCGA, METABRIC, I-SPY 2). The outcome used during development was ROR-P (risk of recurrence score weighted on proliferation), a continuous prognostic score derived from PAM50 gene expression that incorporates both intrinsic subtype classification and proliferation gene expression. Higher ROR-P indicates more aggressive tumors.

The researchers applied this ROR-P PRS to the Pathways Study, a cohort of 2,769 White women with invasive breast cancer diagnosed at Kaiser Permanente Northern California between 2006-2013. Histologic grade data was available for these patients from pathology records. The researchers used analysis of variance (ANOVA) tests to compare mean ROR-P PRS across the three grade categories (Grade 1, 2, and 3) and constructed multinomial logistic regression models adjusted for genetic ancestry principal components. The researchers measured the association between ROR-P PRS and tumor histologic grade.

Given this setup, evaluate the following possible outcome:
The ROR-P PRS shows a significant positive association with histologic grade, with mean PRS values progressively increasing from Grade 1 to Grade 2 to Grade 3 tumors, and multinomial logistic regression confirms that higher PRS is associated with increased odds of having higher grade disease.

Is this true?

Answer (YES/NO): NO